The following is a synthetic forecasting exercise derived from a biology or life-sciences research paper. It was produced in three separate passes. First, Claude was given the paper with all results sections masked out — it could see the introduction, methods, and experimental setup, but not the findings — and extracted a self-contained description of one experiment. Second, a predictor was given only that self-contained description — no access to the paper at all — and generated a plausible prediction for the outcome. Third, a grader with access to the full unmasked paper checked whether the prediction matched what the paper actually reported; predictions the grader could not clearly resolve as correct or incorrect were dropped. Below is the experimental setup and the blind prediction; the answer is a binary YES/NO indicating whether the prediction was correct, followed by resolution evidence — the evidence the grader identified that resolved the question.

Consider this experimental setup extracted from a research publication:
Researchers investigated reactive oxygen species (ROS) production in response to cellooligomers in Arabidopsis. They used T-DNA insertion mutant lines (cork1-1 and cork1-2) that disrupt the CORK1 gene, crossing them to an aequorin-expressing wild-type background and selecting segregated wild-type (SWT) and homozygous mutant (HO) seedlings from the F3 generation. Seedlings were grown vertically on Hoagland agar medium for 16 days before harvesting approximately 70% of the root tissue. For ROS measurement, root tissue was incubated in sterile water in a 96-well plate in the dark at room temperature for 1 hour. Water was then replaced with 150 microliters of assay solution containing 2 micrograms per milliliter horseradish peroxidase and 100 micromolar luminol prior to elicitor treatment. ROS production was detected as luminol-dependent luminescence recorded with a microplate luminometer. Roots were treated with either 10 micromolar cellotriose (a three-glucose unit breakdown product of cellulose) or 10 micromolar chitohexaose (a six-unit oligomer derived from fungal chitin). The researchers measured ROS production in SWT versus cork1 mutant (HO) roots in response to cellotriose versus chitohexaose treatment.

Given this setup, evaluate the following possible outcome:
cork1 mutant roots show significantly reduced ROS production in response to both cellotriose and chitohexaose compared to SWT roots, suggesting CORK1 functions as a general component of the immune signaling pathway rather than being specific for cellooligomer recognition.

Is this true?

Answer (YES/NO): NO